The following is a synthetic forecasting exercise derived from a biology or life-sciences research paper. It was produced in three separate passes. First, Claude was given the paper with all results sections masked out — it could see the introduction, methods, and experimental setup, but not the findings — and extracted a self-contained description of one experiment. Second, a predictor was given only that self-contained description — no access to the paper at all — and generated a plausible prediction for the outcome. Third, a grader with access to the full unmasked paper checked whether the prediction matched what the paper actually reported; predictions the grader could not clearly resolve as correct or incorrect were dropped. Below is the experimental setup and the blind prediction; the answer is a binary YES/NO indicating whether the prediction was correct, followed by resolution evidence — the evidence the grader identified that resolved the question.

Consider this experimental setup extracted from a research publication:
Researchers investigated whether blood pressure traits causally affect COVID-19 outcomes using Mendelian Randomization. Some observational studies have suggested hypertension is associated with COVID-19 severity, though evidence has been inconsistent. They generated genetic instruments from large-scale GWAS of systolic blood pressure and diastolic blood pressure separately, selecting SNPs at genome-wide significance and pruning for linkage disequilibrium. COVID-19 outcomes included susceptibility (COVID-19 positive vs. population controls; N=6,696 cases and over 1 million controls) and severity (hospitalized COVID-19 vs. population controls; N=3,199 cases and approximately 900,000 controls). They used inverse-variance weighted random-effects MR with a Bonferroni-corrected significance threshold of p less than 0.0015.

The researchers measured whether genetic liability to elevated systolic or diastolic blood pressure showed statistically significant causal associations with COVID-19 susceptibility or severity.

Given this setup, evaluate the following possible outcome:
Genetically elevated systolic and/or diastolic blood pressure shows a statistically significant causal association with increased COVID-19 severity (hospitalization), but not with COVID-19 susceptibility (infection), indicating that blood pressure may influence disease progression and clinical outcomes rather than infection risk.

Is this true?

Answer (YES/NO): NO